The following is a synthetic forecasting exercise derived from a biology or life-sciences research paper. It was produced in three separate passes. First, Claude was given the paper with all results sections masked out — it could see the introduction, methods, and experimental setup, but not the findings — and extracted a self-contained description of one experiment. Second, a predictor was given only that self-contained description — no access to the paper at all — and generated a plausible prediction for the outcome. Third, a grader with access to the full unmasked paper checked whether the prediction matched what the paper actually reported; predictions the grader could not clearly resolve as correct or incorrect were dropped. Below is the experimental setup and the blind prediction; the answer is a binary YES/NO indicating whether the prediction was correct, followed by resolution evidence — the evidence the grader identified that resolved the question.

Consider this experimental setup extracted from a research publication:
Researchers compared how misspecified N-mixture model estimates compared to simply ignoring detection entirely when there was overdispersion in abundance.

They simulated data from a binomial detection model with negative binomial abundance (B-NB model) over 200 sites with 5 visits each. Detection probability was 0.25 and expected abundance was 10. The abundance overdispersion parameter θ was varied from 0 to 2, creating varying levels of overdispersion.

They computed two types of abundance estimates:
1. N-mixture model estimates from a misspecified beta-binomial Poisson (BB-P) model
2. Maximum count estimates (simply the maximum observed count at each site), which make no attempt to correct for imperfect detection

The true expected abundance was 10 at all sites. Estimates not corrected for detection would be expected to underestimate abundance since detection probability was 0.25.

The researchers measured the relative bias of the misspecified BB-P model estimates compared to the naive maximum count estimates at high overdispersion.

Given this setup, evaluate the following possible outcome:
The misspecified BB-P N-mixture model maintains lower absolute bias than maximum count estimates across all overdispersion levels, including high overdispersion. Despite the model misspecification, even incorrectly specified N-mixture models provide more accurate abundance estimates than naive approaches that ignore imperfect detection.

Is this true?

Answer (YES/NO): NO